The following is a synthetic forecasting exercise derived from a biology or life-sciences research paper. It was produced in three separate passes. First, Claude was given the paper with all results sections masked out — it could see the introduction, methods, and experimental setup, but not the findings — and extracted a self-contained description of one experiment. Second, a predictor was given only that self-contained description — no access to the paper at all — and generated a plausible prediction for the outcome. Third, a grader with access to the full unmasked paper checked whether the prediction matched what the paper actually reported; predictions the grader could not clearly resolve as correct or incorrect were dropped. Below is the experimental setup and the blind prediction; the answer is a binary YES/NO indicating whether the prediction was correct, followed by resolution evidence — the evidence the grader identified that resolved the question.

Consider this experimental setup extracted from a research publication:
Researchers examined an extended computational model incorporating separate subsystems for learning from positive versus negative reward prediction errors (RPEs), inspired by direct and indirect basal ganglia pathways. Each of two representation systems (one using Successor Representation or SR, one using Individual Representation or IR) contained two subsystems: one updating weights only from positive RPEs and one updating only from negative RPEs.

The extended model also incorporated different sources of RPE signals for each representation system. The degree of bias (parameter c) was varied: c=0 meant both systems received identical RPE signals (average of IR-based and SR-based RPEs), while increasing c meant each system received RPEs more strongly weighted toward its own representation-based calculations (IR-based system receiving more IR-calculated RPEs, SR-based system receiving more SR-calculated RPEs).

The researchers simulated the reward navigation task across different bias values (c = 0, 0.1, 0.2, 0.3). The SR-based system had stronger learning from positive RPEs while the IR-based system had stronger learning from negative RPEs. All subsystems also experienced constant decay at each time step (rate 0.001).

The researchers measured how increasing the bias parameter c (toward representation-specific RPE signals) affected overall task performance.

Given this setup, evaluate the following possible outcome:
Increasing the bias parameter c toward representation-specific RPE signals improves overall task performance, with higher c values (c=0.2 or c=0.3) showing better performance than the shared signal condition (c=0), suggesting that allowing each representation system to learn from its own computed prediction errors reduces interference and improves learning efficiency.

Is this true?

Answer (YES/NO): NO